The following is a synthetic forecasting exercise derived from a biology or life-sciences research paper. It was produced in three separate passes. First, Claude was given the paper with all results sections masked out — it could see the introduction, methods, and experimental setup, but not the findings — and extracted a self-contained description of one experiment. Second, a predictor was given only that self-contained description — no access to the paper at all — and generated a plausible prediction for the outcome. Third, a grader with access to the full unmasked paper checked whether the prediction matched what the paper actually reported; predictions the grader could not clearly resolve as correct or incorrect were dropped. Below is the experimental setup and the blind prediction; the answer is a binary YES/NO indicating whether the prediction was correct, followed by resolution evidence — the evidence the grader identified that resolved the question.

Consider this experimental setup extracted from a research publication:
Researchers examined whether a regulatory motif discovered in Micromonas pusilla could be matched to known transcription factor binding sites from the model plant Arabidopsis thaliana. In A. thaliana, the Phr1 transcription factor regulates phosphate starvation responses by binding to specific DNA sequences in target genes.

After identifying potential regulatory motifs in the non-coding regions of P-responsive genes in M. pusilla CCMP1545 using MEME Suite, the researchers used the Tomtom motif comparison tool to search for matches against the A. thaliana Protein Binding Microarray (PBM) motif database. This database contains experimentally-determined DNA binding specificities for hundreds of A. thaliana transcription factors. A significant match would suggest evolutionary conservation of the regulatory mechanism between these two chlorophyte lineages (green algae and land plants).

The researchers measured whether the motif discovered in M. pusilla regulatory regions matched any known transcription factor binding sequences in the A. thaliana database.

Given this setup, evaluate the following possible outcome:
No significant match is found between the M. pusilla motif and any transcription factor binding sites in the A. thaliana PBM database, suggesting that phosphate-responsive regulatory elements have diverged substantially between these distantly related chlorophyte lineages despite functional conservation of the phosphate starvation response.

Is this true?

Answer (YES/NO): NO